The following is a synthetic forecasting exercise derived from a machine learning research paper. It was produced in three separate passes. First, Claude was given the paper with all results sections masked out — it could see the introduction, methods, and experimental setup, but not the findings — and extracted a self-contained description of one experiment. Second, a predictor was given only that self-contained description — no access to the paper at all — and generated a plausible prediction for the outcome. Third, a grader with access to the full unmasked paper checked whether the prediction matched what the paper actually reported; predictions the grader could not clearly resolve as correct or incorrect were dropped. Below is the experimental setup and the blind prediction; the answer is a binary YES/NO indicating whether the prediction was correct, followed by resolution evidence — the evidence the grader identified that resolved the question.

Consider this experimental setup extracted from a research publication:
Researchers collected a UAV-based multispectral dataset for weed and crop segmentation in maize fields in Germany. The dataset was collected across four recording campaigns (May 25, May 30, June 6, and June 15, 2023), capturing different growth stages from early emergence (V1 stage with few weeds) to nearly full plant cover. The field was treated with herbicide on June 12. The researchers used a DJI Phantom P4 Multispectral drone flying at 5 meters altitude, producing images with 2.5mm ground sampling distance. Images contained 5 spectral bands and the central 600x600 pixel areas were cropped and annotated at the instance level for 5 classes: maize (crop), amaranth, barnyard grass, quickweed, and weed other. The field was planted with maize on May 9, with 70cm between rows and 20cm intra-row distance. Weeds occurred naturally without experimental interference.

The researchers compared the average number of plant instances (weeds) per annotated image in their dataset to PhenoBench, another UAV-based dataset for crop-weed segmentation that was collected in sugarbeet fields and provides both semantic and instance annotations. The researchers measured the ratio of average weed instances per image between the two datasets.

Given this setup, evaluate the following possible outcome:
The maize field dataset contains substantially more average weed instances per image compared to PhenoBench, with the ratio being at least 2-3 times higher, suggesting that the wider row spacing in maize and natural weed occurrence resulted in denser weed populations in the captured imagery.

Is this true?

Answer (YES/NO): YES